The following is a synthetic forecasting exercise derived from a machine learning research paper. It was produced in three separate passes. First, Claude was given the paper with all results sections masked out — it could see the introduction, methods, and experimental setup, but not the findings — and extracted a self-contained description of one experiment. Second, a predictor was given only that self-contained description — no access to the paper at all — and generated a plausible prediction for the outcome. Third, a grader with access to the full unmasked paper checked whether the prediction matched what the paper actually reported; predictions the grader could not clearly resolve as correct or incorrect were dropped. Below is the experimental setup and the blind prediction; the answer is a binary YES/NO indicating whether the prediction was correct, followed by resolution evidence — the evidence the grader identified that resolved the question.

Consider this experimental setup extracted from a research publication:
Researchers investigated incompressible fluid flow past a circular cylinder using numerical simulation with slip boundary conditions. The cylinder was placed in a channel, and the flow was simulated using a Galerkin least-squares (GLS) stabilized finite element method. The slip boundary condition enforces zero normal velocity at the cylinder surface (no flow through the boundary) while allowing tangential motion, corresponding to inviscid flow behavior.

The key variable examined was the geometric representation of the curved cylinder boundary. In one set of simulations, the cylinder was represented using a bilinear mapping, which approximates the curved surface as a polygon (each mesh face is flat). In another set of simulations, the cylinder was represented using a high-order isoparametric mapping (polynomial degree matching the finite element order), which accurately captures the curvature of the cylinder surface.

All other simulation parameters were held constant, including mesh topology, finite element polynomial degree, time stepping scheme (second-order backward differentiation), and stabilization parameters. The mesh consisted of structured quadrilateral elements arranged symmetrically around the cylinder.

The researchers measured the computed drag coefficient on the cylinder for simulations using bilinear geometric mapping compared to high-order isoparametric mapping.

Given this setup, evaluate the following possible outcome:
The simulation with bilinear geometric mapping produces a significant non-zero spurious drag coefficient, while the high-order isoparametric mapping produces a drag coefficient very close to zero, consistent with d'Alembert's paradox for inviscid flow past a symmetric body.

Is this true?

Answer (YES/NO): YES